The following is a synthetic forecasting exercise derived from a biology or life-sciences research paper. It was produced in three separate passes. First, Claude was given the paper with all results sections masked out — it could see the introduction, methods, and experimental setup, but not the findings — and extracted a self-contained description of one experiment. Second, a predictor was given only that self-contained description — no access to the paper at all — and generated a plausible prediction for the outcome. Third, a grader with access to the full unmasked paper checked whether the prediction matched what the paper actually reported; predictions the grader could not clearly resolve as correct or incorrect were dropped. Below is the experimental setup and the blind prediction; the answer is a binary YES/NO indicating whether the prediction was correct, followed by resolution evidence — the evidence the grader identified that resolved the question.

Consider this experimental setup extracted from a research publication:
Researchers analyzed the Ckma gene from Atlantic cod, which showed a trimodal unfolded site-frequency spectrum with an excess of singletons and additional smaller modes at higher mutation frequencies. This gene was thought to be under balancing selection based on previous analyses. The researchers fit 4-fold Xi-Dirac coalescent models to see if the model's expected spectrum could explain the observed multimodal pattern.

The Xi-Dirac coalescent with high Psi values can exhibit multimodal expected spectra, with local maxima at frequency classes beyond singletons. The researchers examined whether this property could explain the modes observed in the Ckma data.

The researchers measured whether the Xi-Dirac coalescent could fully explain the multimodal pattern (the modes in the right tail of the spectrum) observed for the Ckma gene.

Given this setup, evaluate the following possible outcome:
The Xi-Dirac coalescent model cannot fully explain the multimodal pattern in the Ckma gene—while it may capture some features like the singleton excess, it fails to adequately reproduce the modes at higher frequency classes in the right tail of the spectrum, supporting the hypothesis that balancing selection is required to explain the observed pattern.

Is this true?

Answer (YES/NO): YES